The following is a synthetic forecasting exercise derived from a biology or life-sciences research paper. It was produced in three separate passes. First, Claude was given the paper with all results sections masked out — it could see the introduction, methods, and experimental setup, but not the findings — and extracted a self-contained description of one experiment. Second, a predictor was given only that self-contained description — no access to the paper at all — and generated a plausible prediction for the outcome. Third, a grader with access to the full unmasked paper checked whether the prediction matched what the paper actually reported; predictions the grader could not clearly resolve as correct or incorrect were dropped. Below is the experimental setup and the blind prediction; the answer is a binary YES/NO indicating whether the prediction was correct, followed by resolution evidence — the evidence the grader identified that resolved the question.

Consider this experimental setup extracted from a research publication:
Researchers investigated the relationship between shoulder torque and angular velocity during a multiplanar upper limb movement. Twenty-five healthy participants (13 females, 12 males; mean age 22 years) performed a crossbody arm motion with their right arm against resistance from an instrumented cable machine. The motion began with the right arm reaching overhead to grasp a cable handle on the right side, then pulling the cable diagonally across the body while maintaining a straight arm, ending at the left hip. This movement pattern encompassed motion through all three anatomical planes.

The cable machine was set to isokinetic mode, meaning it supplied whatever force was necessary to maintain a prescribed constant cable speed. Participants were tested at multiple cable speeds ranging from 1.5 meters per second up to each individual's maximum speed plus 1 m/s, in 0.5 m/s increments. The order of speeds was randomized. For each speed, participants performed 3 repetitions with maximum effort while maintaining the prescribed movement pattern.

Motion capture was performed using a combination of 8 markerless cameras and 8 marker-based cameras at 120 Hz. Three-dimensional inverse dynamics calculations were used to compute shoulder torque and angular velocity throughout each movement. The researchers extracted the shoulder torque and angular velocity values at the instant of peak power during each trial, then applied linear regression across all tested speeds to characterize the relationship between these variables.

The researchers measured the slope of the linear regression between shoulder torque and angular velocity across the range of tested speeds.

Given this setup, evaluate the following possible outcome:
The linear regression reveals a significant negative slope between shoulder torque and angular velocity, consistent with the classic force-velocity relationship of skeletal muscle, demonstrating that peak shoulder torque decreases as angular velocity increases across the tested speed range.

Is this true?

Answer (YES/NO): YES